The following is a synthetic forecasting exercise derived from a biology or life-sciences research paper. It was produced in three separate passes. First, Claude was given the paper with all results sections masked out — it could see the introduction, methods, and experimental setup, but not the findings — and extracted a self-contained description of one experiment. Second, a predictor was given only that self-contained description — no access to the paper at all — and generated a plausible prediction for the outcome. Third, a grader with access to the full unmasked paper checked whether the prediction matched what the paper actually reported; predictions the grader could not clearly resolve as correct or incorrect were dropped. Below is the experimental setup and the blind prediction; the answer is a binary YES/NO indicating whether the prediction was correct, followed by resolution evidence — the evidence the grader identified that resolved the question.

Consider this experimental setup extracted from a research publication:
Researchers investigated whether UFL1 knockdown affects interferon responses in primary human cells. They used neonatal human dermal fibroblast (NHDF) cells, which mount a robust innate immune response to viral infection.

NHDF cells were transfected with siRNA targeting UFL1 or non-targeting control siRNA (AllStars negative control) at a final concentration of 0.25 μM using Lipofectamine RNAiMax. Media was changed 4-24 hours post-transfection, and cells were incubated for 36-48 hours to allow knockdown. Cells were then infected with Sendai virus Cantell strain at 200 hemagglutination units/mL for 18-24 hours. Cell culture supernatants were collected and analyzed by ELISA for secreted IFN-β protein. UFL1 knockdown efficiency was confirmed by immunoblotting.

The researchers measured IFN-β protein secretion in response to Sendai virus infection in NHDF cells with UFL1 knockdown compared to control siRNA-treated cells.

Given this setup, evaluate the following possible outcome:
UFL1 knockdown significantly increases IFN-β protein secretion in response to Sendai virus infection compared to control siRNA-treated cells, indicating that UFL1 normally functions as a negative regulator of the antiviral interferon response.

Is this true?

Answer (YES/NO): NO